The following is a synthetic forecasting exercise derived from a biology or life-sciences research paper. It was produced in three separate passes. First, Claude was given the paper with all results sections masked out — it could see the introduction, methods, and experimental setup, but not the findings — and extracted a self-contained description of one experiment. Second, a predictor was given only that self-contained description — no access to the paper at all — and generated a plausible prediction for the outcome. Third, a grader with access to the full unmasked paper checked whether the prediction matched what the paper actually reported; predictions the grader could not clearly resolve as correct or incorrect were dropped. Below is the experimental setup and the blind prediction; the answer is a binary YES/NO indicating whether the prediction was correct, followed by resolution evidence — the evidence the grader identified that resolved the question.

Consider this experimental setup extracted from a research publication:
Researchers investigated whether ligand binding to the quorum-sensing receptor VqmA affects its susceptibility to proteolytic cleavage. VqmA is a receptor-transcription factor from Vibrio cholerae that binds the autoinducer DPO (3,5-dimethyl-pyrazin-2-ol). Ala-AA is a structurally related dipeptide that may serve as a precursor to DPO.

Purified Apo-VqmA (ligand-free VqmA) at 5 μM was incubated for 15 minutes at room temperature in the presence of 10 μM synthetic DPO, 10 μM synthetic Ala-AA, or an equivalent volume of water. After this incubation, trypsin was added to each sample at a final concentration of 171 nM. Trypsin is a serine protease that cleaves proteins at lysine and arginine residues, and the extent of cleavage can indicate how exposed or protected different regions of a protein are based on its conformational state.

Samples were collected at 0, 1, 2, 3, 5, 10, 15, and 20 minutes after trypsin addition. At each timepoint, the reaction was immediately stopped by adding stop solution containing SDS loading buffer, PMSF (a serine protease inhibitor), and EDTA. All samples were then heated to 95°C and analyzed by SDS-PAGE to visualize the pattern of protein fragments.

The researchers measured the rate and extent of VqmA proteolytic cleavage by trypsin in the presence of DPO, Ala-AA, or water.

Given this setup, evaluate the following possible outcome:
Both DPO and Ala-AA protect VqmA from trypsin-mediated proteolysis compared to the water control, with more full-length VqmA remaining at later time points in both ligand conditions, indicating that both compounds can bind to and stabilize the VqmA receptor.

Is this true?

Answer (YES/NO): NO